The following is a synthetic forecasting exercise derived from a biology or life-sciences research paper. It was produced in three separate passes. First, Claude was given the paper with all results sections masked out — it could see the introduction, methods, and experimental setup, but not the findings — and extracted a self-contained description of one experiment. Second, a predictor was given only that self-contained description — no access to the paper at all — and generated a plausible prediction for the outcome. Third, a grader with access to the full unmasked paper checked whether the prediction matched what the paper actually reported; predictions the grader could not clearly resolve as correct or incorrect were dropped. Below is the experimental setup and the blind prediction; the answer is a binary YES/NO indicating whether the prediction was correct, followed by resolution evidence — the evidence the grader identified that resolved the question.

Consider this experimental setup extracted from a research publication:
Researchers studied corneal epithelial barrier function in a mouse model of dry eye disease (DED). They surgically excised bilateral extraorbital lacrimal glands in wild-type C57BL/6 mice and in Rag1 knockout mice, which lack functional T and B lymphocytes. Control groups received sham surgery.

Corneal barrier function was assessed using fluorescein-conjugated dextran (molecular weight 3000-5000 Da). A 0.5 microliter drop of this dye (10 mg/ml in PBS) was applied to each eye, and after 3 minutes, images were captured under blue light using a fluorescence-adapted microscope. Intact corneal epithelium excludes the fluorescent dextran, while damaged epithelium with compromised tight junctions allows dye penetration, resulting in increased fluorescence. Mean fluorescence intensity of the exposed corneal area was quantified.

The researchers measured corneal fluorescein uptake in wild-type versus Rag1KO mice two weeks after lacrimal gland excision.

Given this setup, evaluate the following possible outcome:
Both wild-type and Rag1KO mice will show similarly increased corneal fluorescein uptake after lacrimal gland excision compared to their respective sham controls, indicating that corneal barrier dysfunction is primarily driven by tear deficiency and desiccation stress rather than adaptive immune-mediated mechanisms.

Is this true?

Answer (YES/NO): YES